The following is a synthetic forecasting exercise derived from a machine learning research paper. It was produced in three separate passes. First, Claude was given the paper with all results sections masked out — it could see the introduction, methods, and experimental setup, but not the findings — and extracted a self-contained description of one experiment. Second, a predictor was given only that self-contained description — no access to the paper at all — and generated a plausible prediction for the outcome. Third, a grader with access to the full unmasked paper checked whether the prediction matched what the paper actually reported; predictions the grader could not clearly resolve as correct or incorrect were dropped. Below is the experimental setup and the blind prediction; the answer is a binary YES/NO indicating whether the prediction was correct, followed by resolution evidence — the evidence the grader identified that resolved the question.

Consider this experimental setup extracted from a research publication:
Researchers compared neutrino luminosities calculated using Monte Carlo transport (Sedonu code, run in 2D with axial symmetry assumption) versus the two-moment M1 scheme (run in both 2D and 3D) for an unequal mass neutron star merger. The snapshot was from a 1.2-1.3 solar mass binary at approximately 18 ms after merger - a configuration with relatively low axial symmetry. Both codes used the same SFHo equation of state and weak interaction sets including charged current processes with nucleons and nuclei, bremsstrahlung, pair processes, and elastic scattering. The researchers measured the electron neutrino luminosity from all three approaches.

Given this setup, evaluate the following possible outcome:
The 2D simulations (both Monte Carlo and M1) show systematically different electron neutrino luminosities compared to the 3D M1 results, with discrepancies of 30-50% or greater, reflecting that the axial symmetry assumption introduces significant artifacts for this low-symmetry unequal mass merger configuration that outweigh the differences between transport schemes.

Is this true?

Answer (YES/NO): NO